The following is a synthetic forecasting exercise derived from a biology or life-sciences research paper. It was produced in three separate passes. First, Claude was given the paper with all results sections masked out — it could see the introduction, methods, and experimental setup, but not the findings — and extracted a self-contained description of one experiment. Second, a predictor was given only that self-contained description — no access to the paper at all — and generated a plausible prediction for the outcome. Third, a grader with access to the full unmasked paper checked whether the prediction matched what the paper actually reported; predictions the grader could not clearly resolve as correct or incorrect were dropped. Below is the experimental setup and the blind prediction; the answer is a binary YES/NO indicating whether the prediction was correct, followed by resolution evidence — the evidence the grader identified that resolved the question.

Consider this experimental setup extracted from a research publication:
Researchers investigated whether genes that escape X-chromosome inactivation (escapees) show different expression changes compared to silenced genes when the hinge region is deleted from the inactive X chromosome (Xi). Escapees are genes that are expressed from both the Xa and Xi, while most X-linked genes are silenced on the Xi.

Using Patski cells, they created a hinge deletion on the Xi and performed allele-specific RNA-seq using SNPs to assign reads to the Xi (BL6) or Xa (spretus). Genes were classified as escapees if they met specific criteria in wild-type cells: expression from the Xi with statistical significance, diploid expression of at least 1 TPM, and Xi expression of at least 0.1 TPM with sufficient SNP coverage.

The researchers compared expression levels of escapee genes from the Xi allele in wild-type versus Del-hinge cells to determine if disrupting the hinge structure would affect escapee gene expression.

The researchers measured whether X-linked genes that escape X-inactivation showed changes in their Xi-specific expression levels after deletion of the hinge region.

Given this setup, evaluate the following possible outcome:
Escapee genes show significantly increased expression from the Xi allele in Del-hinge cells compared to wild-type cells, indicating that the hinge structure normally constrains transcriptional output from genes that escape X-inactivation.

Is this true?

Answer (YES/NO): NO